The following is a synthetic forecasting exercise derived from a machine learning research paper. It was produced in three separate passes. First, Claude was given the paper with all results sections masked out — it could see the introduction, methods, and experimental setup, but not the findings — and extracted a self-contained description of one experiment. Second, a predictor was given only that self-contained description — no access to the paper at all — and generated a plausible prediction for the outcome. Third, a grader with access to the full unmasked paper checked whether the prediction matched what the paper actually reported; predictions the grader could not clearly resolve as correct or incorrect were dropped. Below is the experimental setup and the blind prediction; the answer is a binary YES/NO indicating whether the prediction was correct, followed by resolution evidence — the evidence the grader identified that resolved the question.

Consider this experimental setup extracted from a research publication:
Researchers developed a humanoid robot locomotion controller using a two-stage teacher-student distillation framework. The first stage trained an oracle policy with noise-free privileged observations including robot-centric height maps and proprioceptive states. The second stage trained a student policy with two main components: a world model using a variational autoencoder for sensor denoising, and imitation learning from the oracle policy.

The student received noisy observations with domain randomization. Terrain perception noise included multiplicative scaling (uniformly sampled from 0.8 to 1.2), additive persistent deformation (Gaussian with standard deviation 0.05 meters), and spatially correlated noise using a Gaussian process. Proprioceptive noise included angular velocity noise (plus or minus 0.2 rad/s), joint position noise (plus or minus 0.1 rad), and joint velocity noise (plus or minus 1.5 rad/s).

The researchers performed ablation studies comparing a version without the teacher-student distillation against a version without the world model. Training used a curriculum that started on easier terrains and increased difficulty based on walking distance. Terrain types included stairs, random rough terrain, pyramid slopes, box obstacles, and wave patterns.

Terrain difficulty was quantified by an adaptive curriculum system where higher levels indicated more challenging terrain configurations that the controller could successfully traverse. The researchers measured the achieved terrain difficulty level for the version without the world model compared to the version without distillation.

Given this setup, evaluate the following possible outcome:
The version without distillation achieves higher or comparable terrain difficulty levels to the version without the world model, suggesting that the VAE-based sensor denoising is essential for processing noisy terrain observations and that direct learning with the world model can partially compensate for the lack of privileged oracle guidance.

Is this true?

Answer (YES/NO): NO